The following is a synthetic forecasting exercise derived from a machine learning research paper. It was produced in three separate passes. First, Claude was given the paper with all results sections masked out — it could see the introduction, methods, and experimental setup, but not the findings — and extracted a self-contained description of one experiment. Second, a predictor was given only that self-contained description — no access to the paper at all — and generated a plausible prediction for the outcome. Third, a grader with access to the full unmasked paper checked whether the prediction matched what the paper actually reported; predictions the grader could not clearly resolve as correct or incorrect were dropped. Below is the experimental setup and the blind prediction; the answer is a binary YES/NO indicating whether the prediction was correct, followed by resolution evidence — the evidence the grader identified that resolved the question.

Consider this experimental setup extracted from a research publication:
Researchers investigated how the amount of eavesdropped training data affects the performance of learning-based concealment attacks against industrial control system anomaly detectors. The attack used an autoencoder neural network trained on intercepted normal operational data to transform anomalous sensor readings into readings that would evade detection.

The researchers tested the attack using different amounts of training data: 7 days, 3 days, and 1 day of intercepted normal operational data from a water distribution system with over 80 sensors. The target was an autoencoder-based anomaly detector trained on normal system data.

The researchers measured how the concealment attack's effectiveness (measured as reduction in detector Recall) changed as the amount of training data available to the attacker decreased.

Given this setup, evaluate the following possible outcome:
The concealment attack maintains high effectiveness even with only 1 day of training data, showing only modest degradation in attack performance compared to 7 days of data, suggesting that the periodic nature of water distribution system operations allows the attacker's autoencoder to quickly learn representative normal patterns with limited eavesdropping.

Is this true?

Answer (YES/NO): YES